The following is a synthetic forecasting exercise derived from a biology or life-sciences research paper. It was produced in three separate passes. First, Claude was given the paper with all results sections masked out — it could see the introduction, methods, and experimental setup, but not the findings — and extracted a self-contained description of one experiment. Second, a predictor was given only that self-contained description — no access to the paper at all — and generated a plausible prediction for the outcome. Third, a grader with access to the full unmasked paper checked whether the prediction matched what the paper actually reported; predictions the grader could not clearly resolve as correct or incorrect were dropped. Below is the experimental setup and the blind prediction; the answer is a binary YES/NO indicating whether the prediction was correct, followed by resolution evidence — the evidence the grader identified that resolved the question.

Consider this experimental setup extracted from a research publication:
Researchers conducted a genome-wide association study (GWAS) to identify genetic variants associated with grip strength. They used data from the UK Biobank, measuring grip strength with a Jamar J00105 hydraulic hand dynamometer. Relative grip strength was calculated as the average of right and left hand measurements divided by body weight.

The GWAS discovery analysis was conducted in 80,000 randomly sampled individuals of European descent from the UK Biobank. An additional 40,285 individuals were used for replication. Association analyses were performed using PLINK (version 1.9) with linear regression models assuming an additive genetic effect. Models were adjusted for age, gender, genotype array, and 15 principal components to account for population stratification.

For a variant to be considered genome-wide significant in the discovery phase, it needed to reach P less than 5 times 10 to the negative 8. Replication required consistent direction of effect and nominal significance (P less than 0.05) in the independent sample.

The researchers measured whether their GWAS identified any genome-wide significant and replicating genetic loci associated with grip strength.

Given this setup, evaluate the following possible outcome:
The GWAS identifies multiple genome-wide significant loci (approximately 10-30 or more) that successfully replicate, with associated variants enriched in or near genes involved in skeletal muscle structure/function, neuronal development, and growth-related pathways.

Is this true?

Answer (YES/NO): NO